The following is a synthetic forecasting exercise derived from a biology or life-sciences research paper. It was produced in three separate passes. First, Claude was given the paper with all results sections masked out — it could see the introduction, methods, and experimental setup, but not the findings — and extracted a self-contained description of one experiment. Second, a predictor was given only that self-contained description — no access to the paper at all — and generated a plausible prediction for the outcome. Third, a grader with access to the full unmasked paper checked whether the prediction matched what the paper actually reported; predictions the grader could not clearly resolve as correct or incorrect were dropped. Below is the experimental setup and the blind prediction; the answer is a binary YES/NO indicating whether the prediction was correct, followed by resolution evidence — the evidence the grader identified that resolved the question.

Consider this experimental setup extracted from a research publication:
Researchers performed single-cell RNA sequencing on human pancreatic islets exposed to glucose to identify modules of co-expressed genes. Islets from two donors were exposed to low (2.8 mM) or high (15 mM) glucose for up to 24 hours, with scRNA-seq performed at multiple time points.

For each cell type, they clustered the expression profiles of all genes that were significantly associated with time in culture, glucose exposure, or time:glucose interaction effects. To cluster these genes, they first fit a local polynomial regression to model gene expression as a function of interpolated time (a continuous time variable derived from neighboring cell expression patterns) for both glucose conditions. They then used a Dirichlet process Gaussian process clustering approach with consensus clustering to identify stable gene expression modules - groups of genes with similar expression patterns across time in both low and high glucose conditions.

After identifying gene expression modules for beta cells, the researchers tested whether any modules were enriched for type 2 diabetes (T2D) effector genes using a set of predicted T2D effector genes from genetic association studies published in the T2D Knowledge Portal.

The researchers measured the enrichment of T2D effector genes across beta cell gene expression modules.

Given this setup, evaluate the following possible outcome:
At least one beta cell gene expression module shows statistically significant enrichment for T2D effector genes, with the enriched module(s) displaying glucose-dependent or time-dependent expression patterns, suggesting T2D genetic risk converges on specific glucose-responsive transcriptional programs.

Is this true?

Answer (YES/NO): YES